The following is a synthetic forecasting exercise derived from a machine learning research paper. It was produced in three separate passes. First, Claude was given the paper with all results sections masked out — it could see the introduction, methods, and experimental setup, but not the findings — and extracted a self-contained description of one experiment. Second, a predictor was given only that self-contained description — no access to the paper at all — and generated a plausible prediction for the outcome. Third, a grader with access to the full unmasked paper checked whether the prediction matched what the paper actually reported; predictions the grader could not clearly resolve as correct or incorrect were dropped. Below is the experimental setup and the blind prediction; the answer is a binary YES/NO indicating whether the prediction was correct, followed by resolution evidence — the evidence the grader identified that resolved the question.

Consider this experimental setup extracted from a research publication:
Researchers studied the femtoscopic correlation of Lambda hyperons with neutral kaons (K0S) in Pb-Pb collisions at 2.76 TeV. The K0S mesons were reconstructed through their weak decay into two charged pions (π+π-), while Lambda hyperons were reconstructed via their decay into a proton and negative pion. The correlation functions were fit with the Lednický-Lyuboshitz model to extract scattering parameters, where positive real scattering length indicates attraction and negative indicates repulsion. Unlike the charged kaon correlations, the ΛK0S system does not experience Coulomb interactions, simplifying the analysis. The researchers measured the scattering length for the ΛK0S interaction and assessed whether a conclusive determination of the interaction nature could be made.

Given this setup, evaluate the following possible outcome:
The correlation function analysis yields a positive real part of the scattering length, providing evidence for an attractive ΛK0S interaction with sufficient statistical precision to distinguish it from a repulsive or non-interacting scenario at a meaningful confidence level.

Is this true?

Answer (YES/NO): NO